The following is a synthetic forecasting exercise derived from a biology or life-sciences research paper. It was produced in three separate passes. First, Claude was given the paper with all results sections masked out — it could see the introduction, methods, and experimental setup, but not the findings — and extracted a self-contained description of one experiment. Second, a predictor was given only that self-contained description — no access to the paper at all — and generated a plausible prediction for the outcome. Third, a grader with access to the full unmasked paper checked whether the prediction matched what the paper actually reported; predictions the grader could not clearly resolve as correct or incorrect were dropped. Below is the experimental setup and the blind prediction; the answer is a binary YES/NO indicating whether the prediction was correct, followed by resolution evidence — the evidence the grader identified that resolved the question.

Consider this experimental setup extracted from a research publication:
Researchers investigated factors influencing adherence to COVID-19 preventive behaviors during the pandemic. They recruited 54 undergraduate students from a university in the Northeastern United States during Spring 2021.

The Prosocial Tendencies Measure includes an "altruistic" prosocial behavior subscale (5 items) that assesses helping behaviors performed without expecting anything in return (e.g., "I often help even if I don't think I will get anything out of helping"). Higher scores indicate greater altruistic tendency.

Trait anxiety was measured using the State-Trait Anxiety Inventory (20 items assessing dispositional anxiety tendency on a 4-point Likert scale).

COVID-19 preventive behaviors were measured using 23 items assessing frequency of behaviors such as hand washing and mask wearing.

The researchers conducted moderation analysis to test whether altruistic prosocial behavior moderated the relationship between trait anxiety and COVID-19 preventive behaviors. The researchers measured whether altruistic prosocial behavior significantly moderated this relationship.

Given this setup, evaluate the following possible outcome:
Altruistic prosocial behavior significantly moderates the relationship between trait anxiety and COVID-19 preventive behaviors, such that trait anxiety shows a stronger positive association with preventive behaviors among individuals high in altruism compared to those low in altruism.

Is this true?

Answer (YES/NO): NO